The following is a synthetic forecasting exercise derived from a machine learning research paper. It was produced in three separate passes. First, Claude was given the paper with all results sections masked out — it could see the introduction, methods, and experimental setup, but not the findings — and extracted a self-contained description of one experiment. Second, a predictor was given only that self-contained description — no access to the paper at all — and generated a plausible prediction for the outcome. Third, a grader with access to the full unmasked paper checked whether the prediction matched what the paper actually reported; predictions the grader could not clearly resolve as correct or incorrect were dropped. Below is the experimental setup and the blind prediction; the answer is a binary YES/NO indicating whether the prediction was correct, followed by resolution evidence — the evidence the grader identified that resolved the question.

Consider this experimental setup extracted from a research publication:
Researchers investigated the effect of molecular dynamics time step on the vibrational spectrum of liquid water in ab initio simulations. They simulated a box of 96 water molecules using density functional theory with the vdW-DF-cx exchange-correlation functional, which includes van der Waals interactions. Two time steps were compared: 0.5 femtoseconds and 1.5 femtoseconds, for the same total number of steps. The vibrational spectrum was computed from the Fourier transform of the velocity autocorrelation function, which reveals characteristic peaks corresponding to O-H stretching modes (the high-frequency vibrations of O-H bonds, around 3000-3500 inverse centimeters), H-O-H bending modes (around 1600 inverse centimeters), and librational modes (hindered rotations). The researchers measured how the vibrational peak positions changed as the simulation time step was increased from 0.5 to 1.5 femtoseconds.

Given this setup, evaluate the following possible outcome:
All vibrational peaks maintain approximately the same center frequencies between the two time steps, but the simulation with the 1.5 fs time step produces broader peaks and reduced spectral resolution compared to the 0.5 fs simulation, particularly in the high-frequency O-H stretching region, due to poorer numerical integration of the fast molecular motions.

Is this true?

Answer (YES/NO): NO